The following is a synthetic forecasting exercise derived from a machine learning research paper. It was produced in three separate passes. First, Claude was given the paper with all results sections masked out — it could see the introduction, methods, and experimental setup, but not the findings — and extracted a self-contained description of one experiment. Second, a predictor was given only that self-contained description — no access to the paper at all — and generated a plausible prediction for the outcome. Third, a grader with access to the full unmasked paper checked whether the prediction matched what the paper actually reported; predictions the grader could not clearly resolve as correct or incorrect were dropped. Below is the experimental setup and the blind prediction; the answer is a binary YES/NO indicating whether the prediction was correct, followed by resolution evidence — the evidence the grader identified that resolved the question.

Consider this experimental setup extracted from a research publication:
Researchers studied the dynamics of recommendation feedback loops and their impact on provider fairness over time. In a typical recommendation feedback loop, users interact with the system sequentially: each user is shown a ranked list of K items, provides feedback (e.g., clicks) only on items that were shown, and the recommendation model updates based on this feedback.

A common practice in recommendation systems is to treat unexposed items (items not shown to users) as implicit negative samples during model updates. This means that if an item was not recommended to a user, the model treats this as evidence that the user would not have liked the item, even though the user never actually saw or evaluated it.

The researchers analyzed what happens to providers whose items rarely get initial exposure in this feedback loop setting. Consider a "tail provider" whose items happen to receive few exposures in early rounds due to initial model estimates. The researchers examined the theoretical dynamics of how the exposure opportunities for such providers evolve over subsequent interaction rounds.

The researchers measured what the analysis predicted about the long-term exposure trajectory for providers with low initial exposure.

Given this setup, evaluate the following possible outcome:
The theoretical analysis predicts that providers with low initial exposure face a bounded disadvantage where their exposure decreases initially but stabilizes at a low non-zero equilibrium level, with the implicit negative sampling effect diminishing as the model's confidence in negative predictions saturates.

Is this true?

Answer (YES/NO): NO